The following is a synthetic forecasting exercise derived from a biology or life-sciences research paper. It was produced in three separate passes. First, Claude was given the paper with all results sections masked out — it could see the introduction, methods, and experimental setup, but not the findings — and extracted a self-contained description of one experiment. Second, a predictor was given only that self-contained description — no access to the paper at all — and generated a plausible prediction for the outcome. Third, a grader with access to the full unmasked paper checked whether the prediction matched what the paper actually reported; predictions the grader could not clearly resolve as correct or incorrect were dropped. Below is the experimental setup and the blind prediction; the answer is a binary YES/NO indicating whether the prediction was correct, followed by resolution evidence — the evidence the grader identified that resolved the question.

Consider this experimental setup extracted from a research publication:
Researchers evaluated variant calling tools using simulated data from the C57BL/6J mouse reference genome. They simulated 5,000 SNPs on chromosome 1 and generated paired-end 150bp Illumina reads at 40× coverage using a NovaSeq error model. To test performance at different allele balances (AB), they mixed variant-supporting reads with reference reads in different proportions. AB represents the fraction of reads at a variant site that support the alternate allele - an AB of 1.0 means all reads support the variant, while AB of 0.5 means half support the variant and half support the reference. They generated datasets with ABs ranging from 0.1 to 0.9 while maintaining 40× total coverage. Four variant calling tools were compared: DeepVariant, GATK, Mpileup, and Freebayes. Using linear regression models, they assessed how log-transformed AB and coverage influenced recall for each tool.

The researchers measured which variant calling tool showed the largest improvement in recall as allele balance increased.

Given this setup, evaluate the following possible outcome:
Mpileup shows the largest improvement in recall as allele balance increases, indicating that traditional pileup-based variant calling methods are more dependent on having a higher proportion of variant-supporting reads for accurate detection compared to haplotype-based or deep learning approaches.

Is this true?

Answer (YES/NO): NO